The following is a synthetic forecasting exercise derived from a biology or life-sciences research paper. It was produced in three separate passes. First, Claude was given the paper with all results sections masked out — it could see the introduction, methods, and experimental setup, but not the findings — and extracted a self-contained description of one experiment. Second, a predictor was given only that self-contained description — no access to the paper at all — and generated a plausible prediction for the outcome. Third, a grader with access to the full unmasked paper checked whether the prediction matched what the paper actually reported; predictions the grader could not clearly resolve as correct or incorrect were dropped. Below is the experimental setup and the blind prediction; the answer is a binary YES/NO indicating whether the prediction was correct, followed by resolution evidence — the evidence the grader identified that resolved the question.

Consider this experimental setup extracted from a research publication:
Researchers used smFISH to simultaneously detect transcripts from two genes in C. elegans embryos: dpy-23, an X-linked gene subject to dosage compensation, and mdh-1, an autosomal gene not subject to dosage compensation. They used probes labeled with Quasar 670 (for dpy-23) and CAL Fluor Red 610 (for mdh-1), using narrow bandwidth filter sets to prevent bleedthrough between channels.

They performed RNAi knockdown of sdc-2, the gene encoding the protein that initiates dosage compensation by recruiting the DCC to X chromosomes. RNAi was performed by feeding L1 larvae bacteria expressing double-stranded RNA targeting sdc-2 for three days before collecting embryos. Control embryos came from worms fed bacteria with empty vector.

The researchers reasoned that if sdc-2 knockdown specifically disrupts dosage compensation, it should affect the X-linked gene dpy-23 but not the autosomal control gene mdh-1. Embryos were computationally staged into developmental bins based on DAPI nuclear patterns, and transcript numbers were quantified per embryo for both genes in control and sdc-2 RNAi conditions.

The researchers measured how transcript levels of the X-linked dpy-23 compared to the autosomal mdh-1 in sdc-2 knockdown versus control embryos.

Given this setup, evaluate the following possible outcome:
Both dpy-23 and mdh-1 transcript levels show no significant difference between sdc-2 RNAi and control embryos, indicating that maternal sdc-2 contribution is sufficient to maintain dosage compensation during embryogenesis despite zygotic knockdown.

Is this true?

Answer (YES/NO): NO